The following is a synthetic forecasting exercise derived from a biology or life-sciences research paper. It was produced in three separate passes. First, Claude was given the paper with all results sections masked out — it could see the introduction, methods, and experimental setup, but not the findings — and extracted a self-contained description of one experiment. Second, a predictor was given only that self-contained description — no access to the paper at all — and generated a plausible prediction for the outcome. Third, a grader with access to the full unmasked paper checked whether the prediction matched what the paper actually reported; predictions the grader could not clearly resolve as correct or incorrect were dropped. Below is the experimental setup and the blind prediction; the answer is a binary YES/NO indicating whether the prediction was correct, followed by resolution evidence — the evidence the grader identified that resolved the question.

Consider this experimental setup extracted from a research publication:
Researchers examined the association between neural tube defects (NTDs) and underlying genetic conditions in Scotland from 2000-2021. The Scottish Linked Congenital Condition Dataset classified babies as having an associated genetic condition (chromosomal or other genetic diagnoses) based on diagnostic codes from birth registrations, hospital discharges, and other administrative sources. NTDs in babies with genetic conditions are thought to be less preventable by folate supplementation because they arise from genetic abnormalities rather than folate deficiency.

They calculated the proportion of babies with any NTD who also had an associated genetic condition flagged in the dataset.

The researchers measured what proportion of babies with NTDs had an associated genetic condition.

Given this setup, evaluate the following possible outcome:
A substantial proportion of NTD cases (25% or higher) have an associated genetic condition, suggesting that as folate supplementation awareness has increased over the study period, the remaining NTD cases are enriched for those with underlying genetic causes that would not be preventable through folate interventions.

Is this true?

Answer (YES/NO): NO